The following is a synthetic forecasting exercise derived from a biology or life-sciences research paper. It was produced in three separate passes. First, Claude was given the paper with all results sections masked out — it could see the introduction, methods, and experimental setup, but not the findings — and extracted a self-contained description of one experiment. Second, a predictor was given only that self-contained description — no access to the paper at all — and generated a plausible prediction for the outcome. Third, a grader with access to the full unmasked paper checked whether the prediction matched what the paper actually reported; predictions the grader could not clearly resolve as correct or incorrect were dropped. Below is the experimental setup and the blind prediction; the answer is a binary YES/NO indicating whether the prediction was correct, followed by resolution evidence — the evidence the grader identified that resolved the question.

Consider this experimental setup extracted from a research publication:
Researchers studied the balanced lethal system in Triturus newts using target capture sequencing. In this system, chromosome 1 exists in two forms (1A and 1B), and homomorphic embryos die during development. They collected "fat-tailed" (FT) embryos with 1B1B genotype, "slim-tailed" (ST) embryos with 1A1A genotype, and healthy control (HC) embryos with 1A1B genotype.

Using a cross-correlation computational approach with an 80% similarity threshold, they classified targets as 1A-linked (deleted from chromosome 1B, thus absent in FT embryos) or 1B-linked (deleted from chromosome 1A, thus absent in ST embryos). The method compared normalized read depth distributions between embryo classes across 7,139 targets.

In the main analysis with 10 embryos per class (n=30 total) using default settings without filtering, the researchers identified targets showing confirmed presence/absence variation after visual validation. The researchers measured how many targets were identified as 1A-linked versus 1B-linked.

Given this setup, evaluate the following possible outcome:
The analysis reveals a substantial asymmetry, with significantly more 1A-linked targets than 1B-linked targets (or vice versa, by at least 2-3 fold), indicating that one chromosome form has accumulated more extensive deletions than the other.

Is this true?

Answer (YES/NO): NO